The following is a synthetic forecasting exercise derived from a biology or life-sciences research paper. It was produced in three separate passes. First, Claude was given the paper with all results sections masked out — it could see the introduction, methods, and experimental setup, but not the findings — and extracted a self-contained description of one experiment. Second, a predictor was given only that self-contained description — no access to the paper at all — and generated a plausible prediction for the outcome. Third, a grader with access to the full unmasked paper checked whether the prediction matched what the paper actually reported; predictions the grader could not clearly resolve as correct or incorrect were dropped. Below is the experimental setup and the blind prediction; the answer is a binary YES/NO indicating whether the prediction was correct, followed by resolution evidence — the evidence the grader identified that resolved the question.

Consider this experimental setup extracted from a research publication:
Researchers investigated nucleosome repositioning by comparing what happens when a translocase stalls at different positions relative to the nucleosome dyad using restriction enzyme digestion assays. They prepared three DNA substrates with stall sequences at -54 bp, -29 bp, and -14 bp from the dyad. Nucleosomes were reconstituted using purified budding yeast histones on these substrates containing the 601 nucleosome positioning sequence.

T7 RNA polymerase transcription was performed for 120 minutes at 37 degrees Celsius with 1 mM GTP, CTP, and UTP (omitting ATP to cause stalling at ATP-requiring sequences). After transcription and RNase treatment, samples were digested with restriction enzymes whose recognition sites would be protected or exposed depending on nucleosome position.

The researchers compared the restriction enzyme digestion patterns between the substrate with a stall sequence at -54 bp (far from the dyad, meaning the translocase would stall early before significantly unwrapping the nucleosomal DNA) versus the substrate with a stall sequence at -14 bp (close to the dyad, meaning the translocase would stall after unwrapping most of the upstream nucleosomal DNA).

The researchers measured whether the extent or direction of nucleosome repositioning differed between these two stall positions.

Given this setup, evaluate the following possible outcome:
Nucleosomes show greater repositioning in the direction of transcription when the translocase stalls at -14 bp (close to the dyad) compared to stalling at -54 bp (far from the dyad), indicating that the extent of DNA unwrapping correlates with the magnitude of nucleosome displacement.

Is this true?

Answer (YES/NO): YES